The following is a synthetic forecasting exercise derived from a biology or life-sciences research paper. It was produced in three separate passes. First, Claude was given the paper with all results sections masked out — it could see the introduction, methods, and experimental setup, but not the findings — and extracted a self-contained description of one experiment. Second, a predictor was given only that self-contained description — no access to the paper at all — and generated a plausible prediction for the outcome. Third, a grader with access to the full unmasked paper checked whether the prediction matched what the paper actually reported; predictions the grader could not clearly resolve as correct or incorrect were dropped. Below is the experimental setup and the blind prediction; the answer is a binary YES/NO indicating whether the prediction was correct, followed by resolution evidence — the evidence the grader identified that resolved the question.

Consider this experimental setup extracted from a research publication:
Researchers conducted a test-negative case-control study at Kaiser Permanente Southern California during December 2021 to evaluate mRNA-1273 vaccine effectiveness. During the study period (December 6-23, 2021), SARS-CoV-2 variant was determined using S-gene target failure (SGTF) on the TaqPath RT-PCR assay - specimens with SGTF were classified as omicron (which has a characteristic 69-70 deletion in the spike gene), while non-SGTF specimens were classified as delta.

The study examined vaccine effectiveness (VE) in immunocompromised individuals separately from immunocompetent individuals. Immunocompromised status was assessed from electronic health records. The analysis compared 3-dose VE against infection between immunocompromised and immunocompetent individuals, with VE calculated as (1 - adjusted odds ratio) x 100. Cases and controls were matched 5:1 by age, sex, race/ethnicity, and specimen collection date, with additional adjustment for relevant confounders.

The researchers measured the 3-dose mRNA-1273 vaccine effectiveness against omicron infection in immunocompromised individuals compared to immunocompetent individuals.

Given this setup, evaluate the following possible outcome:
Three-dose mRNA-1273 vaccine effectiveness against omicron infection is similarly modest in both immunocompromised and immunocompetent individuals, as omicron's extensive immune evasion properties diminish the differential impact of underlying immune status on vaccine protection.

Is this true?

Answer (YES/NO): NO